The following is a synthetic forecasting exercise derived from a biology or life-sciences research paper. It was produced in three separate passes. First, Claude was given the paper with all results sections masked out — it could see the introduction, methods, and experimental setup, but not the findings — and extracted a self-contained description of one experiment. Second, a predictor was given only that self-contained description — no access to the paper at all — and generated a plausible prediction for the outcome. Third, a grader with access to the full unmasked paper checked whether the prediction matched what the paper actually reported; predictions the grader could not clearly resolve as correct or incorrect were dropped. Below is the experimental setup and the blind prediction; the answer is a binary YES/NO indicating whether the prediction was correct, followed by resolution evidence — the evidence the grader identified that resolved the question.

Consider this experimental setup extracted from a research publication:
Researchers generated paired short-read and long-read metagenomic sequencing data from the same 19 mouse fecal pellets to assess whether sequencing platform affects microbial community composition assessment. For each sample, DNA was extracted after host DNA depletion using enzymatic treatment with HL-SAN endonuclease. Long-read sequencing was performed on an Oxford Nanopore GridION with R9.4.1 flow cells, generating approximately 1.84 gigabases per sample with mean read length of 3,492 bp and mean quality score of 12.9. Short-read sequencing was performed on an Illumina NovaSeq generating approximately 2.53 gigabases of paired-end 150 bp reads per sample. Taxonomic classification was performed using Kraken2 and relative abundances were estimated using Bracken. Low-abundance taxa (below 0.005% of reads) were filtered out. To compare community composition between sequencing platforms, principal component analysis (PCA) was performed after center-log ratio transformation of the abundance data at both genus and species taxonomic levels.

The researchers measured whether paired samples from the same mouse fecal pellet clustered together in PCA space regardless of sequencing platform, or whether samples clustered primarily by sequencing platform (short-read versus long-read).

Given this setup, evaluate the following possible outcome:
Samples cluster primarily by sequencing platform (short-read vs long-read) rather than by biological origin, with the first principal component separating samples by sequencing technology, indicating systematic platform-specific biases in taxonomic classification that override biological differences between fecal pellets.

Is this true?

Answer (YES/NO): YES